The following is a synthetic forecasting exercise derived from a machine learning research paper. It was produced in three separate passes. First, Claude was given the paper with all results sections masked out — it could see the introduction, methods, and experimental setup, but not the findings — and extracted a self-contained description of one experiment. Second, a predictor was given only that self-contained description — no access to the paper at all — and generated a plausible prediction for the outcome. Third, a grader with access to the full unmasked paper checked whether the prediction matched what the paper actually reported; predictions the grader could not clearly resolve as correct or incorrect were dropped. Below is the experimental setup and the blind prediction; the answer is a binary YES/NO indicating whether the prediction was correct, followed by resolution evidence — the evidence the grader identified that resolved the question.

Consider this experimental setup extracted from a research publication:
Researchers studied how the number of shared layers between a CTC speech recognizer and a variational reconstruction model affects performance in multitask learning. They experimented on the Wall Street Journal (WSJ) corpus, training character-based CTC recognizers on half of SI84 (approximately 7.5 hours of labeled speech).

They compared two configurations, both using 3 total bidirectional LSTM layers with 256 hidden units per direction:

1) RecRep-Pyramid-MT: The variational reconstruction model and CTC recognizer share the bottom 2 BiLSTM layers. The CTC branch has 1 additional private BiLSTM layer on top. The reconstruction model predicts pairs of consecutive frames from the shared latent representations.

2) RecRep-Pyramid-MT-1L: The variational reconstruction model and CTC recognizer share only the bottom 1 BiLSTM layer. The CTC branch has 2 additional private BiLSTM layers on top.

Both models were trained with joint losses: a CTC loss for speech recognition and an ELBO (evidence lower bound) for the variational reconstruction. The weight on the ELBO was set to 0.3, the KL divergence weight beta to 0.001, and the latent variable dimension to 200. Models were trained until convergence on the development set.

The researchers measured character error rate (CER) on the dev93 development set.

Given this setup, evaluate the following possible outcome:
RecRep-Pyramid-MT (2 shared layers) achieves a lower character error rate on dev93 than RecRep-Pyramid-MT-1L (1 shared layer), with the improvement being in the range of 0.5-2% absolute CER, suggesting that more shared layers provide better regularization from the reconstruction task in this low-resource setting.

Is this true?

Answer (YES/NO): NO